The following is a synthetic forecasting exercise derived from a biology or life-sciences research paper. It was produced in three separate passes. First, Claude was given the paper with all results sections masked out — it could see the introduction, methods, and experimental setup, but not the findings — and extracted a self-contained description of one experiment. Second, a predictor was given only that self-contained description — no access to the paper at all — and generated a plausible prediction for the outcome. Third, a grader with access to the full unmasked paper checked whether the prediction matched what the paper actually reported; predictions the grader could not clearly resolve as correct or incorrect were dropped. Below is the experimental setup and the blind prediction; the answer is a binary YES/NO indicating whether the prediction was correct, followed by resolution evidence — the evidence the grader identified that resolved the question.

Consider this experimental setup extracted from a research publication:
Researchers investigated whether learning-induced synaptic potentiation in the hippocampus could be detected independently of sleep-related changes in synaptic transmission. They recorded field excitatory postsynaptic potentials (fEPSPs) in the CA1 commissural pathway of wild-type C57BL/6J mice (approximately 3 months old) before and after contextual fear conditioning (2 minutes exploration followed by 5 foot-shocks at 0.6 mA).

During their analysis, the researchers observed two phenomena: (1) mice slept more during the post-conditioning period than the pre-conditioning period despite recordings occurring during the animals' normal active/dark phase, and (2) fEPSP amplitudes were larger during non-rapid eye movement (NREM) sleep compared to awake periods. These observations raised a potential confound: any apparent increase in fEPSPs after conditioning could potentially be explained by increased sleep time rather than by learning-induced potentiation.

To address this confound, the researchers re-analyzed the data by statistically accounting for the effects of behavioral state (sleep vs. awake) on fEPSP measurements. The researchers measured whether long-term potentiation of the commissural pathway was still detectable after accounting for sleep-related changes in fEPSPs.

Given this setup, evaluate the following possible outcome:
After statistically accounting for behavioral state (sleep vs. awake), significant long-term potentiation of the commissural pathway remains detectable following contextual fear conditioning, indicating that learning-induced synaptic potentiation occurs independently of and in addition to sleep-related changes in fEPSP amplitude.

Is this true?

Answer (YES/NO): YES